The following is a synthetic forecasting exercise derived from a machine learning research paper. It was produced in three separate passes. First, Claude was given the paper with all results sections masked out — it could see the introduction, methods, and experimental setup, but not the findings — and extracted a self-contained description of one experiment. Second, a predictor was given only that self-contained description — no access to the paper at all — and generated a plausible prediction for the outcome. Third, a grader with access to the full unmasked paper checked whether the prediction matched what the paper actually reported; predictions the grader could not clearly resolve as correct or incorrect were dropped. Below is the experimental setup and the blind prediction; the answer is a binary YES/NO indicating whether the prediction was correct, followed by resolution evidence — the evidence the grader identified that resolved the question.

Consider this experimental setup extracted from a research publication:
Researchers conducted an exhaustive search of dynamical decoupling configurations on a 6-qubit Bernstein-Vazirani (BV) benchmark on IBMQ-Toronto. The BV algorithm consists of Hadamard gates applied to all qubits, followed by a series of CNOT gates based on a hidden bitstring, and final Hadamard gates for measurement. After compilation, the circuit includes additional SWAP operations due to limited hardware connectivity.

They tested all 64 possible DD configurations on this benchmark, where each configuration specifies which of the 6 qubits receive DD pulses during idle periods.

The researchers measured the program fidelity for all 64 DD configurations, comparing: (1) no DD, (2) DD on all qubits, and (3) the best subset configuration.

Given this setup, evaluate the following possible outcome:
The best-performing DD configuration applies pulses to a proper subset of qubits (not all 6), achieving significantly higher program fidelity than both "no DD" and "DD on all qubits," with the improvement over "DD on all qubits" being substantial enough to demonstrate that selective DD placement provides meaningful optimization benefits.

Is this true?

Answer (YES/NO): YES